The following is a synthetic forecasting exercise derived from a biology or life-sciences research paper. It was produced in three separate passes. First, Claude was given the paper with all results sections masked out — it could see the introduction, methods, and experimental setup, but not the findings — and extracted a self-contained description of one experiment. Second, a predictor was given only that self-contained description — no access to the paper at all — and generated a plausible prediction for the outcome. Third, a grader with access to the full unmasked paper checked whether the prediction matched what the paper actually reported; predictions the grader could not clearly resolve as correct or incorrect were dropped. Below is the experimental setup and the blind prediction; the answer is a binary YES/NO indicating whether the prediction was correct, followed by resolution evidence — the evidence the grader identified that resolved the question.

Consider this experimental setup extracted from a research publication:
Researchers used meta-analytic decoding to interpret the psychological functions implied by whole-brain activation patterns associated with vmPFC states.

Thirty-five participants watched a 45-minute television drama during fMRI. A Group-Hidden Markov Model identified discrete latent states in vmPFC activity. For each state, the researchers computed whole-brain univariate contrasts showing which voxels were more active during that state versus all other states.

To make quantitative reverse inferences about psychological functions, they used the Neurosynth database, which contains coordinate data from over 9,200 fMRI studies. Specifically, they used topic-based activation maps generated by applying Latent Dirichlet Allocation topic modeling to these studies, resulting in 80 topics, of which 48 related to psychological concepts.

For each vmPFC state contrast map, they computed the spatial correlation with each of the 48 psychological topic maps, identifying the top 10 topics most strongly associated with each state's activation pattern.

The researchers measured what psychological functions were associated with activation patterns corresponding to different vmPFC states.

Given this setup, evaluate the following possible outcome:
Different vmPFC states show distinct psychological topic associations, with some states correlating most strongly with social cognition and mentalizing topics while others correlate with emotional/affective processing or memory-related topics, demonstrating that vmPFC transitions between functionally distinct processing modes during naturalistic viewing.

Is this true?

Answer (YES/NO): YES